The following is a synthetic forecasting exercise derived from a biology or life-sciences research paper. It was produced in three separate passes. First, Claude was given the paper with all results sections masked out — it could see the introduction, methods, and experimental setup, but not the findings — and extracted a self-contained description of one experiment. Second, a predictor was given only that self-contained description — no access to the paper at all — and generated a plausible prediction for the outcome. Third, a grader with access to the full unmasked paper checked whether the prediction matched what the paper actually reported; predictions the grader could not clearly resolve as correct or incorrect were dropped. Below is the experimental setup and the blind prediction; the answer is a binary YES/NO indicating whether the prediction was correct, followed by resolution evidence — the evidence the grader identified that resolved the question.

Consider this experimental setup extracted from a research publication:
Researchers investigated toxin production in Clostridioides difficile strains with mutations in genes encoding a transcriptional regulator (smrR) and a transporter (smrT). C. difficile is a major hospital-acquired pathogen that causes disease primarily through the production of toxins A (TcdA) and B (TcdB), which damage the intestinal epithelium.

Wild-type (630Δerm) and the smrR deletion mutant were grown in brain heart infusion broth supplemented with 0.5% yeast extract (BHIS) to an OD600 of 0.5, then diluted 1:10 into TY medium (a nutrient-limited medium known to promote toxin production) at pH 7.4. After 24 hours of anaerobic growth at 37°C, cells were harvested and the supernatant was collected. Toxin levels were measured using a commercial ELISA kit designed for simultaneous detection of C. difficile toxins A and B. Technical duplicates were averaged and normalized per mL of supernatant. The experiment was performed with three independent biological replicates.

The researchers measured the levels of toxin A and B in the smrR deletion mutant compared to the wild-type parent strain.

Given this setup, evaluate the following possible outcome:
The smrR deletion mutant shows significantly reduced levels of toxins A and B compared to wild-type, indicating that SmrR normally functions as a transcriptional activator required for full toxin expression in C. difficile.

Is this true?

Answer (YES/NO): NO